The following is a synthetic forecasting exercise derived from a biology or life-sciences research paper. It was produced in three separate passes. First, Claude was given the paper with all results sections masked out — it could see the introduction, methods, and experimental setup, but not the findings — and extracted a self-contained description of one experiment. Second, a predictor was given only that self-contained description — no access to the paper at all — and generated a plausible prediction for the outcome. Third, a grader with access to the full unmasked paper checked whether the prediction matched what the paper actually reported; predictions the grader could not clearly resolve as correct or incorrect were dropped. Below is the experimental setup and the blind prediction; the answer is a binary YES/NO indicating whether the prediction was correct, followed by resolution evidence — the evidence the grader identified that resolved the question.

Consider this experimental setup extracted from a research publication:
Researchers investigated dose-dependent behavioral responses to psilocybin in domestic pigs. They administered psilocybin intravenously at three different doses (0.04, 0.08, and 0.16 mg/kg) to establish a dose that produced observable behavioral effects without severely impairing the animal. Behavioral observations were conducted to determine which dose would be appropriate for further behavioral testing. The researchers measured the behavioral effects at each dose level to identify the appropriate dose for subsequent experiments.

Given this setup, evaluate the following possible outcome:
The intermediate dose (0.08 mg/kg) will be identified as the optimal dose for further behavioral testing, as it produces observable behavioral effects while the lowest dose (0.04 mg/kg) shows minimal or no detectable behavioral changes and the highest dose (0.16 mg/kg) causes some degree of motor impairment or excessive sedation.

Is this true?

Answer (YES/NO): NO